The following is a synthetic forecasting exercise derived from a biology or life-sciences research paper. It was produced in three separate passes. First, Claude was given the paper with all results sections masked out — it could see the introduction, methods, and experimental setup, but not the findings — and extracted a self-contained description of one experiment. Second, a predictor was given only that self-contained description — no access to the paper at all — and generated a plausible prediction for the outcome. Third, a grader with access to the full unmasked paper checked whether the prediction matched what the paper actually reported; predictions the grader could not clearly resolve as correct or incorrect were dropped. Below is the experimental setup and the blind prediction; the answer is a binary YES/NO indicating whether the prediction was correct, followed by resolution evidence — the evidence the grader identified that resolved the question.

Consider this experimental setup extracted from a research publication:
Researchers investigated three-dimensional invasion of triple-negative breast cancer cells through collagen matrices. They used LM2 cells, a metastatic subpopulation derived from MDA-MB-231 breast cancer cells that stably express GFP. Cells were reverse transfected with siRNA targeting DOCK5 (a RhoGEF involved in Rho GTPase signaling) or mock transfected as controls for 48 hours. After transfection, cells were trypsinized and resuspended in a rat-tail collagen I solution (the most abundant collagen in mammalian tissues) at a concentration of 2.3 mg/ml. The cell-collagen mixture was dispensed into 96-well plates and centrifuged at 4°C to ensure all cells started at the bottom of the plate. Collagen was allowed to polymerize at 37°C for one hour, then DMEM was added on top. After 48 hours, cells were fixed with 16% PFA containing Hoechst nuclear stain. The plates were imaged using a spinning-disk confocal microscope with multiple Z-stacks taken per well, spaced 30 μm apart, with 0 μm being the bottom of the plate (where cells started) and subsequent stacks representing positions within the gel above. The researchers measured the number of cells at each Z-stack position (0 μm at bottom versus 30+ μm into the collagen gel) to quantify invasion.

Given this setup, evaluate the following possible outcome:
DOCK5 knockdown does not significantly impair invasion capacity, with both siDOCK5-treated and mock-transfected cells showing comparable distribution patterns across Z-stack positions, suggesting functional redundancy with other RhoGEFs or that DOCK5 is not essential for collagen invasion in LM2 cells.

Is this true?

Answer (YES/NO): NO